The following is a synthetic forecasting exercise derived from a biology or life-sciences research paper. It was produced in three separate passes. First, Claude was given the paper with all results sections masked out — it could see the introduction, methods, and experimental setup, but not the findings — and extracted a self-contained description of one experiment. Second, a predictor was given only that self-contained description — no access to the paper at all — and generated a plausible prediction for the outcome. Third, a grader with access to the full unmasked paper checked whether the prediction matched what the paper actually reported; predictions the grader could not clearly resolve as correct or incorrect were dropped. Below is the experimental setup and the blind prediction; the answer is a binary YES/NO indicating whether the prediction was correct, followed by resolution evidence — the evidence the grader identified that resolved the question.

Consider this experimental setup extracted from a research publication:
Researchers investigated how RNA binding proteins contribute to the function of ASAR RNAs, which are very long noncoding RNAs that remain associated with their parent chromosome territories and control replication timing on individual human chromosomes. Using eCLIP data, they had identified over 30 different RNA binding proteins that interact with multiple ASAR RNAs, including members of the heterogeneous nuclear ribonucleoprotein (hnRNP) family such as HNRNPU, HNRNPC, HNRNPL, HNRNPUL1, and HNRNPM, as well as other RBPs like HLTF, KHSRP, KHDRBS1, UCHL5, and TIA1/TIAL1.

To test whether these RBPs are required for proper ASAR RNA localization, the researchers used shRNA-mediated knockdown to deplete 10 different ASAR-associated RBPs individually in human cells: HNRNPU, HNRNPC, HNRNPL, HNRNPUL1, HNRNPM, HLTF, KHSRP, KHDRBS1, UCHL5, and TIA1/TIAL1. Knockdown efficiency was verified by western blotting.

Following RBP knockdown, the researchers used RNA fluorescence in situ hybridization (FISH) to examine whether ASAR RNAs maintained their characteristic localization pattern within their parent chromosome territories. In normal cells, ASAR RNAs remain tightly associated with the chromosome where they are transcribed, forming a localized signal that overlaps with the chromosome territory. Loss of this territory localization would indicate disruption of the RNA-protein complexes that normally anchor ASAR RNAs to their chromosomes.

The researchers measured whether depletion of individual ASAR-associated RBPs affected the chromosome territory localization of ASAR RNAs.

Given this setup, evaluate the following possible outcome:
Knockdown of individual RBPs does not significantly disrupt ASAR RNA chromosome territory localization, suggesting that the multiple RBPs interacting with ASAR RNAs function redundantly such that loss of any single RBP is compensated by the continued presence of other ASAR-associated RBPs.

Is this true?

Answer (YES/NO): NO